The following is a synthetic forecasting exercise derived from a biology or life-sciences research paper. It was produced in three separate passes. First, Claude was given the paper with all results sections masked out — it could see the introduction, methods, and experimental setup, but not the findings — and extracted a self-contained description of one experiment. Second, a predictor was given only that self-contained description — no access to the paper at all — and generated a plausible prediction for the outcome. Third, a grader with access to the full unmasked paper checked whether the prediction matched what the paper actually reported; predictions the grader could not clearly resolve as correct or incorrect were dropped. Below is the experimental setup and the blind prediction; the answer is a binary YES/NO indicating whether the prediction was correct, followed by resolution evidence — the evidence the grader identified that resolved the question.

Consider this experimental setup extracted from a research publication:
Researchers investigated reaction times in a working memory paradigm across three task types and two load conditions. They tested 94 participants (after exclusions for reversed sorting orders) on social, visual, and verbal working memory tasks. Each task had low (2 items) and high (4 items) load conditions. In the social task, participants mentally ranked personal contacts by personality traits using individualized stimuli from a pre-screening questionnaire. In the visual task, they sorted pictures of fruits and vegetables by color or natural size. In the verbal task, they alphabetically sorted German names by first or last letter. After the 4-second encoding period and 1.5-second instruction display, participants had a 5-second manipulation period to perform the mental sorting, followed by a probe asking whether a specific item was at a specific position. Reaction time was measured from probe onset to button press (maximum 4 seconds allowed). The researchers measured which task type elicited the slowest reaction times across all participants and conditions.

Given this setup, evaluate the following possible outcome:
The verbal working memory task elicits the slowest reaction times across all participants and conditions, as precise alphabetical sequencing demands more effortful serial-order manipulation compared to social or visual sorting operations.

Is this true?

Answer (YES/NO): NO